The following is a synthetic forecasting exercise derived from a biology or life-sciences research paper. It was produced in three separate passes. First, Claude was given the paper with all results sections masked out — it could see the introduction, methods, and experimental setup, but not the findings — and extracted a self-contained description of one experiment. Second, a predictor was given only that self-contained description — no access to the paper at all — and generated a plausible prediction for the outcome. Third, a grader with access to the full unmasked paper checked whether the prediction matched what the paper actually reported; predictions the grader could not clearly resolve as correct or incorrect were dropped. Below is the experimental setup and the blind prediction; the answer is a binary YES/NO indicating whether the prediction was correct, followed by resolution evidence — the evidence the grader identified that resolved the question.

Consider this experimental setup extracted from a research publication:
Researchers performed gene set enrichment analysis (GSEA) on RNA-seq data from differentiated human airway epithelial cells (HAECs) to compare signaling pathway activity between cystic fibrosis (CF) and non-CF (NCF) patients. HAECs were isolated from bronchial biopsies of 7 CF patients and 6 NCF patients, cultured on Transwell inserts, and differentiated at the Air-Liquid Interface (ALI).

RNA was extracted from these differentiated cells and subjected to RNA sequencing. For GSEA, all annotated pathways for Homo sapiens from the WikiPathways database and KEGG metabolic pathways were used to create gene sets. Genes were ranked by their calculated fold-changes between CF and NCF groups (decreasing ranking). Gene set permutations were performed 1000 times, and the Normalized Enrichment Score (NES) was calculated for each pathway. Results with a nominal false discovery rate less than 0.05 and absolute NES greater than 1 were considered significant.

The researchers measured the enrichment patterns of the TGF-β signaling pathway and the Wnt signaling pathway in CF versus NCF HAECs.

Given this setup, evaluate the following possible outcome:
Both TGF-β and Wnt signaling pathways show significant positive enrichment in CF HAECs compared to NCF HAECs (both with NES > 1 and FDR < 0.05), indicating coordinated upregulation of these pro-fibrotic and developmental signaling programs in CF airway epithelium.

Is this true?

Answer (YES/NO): YES